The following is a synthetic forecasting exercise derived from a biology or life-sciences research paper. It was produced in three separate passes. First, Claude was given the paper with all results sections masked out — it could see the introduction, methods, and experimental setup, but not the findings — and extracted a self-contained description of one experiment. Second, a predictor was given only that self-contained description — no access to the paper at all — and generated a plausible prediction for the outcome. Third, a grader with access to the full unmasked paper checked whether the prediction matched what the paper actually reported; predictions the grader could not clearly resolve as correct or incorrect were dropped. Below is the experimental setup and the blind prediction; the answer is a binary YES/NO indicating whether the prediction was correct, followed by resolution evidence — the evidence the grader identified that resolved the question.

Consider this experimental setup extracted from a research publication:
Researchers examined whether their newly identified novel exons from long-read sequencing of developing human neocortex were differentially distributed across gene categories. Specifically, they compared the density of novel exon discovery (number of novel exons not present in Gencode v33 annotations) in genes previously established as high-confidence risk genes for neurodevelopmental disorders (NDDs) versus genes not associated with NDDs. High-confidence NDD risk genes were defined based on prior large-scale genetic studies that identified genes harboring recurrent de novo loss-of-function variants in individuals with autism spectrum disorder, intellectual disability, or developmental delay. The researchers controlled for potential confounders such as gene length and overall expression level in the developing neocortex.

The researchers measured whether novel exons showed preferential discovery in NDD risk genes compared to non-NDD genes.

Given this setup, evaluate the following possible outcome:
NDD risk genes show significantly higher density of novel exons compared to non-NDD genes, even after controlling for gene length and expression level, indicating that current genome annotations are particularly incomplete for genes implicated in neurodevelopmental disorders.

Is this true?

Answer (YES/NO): NO